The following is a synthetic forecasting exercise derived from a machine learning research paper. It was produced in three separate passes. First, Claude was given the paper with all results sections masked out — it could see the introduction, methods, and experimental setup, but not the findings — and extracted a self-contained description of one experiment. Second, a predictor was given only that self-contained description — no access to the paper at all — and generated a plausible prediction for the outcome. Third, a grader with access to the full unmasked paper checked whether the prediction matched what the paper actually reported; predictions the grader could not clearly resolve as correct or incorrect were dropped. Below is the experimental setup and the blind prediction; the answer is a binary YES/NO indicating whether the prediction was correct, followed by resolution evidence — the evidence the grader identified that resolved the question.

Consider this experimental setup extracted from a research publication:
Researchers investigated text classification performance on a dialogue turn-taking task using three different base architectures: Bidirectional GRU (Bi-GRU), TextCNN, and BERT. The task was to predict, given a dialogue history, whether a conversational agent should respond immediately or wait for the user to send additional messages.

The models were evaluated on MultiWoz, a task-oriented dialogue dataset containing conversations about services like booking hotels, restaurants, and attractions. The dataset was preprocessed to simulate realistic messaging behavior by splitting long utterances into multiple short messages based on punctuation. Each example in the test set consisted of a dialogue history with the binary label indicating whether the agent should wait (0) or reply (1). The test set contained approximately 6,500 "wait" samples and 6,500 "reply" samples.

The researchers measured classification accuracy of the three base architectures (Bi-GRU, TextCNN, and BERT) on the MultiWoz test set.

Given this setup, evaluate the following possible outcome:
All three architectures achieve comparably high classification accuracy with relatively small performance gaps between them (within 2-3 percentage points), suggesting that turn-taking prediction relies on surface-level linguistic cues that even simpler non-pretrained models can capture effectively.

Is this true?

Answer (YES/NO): YES